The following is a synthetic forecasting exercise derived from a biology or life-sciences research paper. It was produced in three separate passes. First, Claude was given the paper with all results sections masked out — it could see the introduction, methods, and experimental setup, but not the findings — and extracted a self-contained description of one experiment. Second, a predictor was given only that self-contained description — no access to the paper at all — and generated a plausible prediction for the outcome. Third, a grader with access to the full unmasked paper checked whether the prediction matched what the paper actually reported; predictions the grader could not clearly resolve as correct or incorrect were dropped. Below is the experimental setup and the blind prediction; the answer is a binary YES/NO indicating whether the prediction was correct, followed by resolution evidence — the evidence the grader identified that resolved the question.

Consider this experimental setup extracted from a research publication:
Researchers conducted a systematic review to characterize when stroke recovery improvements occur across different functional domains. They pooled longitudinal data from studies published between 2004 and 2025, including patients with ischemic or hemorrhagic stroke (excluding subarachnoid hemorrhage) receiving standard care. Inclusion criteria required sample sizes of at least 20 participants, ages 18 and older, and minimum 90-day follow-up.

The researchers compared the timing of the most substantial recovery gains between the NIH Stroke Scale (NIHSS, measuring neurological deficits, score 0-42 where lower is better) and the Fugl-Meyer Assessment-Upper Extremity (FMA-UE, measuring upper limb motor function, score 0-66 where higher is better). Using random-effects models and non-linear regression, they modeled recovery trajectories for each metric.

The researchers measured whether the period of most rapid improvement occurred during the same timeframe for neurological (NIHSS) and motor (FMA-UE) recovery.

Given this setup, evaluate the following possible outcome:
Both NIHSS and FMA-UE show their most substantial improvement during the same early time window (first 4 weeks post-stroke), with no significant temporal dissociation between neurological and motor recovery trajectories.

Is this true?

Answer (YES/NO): NO